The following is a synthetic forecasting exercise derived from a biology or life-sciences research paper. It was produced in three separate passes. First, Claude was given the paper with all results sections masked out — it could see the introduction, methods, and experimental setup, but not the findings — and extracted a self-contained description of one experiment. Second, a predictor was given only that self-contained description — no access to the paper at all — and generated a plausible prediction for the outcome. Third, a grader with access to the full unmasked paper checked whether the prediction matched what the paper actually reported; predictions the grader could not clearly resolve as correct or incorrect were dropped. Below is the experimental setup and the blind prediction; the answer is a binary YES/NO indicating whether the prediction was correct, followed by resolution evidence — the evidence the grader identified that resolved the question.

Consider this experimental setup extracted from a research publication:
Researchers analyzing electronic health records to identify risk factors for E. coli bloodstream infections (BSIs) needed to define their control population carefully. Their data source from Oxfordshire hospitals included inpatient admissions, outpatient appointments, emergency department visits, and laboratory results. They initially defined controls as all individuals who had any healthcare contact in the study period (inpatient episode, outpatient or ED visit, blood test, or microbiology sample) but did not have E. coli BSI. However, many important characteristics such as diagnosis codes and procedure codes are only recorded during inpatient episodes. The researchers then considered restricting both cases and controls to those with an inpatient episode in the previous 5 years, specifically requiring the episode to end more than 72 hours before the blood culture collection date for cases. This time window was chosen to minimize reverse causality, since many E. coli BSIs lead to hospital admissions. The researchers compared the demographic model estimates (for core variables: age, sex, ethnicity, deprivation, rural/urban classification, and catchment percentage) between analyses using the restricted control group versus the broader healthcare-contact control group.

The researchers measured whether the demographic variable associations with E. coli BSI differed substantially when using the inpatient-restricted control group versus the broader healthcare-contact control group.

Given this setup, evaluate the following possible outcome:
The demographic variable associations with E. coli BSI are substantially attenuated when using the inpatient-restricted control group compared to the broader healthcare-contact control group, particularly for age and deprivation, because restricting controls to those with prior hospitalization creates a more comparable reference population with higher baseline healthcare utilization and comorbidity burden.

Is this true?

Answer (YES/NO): NO